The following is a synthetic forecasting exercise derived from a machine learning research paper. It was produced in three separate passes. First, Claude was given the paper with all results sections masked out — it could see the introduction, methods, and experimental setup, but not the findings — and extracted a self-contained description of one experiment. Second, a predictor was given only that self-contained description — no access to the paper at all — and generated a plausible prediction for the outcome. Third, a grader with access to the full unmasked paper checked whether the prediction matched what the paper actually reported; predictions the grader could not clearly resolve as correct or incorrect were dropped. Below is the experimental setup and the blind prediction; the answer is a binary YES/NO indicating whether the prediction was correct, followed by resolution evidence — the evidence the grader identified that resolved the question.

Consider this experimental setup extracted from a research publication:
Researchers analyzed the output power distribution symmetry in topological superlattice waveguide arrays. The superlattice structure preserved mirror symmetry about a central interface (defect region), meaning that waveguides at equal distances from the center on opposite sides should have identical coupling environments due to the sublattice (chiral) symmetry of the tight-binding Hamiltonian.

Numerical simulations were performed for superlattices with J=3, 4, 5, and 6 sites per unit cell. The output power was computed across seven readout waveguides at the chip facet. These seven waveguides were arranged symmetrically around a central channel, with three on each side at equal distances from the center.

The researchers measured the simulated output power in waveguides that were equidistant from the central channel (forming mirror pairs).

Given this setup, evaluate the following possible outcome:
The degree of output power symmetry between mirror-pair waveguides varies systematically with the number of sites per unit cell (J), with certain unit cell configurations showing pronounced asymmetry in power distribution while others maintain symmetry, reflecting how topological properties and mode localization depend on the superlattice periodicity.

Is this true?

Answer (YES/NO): NO